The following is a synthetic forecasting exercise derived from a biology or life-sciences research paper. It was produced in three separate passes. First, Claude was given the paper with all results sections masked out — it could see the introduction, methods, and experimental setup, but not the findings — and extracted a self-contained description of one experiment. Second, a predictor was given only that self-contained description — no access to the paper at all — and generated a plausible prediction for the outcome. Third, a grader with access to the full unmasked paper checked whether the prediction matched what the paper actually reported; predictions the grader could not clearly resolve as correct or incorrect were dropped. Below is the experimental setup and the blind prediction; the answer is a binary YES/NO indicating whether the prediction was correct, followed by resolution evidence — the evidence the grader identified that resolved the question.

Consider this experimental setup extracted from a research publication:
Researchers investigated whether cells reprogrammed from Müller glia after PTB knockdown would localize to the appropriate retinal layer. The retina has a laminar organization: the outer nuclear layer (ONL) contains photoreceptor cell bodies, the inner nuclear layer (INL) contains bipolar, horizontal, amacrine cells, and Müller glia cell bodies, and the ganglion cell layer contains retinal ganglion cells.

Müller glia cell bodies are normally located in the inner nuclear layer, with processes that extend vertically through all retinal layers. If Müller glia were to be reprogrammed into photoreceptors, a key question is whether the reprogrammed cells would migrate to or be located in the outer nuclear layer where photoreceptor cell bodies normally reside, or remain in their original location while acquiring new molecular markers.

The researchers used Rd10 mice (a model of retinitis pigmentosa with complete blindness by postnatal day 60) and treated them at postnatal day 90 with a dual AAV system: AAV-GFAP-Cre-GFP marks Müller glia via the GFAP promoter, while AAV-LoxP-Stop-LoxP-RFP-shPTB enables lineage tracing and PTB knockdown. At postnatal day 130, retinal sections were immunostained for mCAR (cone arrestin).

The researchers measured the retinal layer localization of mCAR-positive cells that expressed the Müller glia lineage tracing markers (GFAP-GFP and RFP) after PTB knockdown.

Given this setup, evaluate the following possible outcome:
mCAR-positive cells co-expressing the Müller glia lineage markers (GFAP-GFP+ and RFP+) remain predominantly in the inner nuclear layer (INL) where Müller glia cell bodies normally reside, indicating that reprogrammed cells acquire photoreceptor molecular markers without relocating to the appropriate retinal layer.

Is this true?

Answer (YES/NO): NO